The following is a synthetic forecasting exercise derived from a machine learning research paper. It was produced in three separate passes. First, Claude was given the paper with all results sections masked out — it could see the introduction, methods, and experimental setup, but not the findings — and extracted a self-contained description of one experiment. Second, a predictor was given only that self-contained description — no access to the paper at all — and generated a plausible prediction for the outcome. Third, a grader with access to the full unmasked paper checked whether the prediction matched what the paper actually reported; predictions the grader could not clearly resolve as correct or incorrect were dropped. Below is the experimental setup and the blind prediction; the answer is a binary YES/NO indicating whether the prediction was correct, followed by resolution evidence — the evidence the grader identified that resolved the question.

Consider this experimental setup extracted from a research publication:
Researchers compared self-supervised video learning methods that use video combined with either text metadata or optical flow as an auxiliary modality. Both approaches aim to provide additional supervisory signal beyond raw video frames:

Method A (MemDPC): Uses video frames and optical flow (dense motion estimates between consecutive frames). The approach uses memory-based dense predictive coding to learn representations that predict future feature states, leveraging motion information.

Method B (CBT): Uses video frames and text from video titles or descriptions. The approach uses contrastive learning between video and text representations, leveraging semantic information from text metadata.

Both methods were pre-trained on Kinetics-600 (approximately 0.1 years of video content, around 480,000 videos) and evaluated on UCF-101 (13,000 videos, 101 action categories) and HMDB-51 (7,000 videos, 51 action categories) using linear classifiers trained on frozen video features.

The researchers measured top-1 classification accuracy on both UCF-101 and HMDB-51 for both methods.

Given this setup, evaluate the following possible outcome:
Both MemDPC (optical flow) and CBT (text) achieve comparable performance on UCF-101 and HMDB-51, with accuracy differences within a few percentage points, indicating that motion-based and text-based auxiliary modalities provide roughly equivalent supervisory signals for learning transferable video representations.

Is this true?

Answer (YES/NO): YES